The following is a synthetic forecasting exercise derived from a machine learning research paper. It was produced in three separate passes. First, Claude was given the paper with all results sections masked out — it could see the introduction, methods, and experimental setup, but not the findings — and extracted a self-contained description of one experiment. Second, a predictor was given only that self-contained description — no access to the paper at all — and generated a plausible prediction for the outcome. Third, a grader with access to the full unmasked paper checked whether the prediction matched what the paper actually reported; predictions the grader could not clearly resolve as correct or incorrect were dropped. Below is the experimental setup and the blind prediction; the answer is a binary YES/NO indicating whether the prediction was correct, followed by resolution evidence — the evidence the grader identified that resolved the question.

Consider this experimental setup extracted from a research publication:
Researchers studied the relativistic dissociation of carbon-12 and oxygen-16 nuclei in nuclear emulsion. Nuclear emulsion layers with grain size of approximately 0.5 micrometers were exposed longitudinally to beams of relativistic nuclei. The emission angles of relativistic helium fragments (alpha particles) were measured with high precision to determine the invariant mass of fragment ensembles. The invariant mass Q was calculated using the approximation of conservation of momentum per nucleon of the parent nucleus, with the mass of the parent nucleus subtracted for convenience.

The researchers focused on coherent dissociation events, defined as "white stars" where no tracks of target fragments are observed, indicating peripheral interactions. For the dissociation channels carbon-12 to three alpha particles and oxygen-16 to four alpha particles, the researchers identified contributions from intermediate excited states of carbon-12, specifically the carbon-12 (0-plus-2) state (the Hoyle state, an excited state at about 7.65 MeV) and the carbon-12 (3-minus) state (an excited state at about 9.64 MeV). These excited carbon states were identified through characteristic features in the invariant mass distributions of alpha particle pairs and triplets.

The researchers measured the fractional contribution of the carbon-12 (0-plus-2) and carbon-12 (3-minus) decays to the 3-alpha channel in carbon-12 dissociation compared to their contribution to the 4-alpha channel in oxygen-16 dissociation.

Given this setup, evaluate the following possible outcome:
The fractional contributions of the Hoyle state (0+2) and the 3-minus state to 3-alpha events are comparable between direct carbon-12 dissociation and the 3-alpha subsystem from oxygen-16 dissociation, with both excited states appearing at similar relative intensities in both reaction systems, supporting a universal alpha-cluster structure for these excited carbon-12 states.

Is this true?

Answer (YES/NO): NO